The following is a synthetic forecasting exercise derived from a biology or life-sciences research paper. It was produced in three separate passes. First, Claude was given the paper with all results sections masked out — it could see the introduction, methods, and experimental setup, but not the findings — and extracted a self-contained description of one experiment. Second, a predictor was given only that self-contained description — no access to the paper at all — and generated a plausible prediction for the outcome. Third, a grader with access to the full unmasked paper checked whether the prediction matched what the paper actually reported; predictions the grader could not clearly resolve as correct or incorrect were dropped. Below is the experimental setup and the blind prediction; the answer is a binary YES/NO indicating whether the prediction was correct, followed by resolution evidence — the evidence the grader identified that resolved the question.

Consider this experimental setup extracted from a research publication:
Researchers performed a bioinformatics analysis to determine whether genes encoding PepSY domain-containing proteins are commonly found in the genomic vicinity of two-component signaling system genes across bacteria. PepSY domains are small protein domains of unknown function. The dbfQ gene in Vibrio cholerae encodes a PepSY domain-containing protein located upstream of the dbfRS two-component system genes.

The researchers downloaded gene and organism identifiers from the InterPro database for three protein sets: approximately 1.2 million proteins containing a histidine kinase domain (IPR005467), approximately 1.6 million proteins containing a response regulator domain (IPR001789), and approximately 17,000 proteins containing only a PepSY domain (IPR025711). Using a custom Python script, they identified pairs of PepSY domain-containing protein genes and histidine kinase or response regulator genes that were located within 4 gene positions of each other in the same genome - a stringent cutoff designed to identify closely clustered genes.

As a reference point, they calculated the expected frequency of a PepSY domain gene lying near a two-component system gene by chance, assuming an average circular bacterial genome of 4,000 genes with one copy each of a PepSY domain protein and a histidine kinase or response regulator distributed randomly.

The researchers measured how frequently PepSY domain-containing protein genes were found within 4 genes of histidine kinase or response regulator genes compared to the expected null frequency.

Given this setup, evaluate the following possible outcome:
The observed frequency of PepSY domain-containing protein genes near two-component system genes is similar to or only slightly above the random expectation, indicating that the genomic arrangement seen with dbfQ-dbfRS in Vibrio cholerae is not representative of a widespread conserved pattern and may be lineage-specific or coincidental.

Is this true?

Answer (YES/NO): NO